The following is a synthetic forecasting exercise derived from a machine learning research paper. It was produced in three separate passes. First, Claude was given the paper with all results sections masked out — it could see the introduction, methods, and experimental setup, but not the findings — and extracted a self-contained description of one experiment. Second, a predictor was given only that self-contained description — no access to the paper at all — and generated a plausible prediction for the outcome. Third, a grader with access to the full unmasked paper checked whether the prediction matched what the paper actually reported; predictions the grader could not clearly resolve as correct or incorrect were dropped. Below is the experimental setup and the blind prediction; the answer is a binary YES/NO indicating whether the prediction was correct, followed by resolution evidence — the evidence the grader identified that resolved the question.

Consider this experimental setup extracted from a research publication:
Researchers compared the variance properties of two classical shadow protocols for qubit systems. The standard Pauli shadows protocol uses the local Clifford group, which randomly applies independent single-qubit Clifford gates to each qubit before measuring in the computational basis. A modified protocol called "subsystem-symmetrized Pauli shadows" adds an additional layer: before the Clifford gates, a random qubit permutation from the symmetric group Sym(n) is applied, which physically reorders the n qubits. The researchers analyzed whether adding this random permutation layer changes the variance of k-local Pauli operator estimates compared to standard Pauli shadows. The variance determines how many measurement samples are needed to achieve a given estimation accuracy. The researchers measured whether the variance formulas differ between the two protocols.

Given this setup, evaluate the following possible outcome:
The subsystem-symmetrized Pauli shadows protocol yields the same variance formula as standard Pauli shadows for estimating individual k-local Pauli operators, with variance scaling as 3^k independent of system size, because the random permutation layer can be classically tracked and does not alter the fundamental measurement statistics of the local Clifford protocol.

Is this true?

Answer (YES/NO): YES